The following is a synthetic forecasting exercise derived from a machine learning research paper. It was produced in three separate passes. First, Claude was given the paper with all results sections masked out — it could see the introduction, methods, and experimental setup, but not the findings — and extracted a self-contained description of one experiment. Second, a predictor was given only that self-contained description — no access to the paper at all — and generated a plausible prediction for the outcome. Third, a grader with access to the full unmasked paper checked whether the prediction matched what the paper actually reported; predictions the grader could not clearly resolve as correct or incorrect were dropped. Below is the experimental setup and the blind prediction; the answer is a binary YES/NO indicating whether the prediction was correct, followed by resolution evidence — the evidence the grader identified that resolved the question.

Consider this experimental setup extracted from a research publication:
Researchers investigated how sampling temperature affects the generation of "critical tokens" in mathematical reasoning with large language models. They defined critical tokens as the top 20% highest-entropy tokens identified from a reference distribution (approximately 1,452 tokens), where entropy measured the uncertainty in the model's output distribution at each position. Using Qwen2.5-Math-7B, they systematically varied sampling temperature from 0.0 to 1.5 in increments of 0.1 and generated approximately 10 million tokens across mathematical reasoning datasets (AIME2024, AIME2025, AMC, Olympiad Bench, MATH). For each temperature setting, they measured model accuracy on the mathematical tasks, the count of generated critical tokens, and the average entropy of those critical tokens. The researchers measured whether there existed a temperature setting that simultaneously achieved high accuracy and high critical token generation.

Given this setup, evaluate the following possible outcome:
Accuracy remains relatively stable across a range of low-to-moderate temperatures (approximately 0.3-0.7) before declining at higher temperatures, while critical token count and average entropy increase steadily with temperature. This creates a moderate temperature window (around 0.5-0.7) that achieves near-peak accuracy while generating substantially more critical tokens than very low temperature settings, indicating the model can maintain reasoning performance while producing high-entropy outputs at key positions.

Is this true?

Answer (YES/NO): NO